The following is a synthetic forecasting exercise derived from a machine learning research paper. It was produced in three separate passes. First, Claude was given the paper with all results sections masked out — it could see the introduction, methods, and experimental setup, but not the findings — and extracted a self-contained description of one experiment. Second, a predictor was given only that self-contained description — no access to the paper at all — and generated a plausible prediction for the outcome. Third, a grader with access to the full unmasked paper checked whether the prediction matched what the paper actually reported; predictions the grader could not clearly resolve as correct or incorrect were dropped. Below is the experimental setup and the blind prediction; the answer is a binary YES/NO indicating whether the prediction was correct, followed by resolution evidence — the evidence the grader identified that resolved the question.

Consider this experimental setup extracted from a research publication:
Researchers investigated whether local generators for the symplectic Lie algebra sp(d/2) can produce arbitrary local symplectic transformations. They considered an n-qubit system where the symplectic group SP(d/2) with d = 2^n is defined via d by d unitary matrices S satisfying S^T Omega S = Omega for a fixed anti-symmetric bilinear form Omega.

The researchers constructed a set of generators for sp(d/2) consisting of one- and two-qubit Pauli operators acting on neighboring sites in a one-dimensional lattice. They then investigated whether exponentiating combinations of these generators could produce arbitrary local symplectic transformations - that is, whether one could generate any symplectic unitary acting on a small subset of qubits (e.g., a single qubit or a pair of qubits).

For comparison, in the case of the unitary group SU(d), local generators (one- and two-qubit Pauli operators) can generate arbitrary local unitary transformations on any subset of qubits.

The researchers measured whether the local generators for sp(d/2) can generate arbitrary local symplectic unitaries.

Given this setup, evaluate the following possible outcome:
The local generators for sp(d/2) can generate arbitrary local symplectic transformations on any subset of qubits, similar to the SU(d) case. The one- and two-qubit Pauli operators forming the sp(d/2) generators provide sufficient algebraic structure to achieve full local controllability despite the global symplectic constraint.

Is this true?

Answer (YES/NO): NO